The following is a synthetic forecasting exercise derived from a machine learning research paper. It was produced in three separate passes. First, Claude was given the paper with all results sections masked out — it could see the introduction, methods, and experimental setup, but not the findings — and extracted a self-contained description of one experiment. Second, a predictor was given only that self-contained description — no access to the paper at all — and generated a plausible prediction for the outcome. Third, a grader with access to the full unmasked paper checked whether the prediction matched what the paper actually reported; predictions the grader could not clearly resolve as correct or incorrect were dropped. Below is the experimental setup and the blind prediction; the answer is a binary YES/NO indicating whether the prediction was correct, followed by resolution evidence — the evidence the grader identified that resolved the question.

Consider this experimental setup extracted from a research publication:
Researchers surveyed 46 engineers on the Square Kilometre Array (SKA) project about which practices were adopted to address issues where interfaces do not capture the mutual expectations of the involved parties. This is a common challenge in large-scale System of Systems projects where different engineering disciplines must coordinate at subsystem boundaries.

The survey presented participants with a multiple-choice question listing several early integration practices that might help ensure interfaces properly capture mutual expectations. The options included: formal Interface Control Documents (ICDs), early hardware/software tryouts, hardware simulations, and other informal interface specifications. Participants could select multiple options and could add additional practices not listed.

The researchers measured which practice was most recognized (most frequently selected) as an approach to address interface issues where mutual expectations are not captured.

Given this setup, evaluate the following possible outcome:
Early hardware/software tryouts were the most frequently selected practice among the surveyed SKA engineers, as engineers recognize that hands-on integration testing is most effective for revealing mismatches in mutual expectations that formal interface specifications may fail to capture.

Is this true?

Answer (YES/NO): YES